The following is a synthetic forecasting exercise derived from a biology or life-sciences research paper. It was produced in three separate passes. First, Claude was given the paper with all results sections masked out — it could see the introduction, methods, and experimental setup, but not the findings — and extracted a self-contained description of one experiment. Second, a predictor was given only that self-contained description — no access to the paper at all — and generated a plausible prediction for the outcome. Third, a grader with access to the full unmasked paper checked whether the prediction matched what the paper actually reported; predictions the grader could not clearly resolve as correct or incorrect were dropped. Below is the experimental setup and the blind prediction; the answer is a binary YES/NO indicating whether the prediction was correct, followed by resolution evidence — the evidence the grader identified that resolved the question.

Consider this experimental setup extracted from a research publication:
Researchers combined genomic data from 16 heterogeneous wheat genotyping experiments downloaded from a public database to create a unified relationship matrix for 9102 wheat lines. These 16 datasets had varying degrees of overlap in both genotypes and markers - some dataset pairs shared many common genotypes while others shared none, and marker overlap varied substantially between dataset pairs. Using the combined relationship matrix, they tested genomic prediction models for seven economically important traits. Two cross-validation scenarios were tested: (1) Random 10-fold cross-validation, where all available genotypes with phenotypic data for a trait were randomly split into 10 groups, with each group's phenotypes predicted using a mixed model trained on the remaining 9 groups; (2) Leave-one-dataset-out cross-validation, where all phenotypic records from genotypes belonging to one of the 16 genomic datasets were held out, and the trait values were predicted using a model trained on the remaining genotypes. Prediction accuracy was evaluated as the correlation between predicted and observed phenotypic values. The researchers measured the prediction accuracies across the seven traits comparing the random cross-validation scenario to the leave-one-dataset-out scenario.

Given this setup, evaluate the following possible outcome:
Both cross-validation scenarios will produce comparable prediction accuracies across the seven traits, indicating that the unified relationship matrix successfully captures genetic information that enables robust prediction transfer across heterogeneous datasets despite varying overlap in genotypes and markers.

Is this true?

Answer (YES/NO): NO